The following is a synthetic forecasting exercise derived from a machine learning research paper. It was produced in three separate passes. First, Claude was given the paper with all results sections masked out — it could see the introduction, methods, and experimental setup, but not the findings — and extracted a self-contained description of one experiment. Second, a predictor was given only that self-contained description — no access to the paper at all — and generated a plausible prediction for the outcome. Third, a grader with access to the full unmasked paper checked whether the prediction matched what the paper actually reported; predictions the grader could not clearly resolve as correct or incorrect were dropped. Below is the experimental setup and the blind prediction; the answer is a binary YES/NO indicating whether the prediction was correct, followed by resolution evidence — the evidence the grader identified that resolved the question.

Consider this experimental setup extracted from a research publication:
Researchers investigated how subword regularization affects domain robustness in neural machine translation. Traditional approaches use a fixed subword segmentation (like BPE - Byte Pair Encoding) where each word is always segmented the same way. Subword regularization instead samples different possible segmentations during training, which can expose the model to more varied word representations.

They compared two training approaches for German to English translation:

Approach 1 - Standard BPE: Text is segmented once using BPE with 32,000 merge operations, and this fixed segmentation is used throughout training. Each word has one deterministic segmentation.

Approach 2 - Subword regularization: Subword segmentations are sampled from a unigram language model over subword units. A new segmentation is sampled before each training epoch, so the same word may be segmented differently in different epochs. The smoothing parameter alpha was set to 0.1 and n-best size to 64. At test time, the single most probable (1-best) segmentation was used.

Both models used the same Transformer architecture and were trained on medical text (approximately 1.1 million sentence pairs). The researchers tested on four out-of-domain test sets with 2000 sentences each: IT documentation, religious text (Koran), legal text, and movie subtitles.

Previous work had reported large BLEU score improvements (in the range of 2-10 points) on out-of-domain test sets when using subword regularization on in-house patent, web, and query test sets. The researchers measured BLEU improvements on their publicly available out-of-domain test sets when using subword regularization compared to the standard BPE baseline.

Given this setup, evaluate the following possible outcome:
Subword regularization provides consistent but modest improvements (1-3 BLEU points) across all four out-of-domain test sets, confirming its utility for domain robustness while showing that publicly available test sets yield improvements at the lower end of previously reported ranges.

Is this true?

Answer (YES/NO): NO